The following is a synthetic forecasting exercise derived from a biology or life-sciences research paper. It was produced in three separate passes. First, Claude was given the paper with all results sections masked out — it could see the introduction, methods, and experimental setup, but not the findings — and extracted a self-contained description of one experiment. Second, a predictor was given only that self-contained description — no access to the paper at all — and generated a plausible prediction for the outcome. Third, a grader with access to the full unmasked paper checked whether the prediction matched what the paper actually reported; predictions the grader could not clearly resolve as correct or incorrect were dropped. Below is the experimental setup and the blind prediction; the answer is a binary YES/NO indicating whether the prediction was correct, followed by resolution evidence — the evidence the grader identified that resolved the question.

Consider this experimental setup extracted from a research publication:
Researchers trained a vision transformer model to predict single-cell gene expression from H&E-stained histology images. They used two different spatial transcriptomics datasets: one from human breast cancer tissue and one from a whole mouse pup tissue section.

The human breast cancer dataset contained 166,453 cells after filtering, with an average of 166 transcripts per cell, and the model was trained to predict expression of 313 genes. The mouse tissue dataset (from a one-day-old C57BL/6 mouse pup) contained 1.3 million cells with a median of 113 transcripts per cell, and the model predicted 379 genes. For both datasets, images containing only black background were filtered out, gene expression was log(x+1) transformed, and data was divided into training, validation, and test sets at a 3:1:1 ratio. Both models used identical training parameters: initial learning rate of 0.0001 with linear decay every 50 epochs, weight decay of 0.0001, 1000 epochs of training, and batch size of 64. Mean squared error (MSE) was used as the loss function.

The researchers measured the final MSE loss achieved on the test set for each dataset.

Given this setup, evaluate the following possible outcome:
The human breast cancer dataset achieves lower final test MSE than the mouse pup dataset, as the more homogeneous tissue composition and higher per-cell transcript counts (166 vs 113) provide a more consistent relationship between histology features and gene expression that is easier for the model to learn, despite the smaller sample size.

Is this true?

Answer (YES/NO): NO